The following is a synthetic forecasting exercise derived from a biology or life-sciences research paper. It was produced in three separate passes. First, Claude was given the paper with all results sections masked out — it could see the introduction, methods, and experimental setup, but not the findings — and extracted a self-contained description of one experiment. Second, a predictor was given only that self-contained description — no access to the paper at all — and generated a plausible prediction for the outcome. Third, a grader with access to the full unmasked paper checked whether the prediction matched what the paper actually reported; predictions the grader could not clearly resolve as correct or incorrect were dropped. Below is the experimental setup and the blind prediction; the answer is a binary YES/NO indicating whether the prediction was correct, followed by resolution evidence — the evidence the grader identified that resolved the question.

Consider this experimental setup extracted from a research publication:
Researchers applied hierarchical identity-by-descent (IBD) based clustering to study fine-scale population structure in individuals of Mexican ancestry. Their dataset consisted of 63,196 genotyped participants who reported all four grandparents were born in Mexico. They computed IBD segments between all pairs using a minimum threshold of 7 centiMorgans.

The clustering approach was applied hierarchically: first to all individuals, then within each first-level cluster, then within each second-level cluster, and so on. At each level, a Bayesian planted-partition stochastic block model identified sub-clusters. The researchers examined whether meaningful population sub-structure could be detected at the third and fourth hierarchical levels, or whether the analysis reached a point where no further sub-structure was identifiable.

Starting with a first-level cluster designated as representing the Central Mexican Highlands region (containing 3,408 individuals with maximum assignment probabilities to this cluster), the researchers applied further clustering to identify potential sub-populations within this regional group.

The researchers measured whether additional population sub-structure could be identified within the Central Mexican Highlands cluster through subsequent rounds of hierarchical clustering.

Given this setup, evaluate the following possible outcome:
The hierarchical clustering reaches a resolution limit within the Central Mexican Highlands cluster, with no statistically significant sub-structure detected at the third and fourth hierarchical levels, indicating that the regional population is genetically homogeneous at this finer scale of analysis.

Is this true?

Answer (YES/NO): NO